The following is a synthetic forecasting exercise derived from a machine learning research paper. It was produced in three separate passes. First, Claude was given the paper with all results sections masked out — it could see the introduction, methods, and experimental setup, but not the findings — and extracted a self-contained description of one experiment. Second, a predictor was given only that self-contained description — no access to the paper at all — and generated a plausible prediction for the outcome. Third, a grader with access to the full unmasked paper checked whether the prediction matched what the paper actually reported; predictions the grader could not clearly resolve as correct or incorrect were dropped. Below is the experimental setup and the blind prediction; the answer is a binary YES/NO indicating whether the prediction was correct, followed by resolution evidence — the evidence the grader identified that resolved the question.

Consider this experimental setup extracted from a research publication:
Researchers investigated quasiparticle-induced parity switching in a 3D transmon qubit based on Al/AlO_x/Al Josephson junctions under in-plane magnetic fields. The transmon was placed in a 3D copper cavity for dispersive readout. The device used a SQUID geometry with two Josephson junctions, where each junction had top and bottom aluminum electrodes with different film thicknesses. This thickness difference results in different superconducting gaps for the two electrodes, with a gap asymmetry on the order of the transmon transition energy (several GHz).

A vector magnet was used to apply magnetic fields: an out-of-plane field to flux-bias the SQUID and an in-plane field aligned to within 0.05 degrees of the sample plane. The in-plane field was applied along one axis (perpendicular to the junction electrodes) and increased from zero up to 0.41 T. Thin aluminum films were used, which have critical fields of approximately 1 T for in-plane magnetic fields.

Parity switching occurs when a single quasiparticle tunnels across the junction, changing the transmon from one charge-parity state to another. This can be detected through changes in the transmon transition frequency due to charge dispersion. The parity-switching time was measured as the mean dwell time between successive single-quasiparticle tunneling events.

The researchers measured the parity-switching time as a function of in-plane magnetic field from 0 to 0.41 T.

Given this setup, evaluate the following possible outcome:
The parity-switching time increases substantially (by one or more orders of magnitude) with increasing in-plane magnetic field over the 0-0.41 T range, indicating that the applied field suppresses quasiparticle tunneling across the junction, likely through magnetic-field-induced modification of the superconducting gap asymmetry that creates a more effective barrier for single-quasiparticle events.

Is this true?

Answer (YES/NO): NO